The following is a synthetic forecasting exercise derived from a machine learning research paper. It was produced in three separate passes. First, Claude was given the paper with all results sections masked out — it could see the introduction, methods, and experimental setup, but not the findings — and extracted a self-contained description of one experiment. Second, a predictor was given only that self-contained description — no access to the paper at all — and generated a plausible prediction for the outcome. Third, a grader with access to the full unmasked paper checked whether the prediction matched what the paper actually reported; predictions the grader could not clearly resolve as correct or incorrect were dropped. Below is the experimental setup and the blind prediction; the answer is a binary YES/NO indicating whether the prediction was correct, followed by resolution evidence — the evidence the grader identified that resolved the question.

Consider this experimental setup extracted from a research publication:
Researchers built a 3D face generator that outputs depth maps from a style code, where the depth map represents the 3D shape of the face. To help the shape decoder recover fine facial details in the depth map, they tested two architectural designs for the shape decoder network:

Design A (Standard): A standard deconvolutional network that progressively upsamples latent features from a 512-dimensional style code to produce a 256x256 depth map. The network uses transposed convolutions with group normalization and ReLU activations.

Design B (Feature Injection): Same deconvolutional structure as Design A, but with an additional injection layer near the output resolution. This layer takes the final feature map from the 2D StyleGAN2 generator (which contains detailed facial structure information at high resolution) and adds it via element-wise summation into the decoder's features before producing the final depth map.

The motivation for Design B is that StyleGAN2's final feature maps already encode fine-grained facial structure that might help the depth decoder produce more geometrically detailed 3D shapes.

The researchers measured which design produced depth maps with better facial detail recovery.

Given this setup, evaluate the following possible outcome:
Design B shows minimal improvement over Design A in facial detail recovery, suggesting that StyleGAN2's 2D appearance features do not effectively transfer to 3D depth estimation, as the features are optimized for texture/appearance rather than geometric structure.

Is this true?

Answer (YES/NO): NO